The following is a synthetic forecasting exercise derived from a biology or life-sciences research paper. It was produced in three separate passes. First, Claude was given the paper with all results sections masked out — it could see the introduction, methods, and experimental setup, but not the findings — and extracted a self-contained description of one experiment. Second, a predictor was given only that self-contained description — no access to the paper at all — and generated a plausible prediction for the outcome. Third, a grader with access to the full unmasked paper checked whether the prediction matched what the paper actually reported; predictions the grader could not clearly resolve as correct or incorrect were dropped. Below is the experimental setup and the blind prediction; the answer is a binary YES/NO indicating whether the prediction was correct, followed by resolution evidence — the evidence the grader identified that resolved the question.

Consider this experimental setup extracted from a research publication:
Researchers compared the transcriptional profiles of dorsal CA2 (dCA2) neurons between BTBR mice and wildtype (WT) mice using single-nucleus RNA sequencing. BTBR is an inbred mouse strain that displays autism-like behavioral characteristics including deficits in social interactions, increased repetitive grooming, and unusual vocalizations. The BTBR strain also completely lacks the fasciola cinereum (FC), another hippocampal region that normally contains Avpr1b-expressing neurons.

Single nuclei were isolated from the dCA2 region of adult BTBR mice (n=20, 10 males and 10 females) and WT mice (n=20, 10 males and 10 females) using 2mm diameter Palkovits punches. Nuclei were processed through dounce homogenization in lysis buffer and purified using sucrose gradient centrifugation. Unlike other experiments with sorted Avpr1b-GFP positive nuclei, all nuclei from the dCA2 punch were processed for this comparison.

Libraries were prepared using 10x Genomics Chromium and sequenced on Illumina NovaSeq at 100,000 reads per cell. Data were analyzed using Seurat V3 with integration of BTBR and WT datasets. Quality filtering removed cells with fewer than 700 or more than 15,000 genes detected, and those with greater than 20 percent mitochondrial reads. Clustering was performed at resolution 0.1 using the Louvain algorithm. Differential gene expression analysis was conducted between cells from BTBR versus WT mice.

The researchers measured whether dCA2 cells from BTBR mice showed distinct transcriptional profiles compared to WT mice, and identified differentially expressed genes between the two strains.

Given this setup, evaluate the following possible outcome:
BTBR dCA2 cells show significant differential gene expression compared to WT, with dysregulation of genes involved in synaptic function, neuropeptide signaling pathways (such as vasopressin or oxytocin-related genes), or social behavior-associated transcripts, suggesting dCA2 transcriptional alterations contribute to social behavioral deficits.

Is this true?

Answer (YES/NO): NO